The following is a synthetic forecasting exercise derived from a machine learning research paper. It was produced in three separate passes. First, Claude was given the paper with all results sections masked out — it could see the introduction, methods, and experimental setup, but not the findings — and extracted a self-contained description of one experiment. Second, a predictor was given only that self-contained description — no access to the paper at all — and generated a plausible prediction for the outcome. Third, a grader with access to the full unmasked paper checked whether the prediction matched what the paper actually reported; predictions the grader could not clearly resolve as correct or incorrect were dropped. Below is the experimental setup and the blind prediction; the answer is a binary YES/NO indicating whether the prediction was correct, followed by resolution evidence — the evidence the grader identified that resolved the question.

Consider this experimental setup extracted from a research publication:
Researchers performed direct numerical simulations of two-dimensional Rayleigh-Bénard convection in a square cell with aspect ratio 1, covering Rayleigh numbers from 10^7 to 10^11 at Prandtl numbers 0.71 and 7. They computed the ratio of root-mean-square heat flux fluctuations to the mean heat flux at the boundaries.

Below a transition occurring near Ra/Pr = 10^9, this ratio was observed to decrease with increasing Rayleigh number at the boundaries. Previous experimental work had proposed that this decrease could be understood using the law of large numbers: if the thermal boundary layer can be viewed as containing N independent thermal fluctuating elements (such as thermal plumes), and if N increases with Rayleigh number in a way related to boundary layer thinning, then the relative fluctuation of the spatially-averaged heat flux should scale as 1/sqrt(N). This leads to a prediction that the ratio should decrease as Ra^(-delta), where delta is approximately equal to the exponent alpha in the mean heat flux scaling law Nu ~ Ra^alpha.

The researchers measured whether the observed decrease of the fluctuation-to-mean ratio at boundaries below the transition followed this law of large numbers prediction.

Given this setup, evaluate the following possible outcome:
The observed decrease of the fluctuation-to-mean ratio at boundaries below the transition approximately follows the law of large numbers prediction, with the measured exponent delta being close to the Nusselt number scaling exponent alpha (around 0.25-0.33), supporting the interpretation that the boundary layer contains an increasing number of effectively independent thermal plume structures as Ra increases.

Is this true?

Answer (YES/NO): NO